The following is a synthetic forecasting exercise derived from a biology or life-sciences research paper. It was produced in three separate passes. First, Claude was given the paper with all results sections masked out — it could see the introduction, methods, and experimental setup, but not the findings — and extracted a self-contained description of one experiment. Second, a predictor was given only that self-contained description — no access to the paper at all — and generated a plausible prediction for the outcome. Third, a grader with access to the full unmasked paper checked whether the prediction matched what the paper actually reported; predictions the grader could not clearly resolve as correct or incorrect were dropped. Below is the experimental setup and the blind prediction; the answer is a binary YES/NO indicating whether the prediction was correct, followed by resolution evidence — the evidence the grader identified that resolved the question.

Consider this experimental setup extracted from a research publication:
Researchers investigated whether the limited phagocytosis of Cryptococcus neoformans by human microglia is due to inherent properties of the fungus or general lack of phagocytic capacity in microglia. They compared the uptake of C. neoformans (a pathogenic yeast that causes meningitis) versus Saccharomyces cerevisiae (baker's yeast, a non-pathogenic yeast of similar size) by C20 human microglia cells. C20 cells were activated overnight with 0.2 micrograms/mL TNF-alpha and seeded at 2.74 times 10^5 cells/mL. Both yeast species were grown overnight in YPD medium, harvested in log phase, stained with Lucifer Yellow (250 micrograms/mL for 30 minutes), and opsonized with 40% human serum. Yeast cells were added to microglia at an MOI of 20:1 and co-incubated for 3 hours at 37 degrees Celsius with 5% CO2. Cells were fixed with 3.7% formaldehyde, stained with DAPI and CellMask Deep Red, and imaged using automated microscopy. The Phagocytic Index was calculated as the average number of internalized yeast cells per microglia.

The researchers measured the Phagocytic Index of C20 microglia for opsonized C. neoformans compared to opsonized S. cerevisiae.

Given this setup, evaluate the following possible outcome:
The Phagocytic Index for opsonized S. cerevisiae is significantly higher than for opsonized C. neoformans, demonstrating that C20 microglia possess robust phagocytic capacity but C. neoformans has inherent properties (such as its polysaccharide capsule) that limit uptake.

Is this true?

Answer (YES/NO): NO